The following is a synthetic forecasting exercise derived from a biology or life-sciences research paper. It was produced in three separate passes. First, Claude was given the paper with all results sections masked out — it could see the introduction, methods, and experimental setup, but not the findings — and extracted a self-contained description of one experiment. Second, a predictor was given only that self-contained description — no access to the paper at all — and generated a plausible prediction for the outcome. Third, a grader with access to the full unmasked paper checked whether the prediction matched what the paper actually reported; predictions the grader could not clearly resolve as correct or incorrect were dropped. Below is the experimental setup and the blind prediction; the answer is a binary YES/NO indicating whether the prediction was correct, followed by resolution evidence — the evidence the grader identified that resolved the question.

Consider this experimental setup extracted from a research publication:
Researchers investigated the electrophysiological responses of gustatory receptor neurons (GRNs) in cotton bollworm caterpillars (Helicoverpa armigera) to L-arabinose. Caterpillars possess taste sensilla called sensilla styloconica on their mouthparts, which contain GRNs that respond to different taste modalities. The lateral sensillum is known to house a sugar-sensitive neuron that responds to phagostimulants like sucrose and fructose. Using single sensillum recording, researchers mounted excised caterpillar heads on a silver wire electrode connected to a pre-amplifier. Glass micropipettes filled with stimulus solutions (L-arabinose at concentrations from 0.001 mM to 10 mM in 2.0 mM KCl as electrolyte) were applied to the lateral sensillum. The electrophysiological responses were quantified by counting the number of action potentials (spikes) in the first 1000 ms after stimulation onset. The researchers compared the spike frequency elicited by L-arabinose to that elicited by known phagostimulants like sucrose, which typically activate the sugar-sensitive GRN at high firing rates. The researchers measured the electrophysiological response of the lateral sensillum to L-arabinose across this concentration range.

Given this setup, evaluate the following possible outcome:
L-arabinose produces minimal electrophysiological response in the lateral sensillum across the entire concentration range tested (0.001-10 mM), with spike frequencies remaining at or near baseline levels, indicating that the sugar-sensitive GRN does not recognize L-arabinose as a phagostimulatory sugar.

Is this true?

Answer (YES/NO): YES